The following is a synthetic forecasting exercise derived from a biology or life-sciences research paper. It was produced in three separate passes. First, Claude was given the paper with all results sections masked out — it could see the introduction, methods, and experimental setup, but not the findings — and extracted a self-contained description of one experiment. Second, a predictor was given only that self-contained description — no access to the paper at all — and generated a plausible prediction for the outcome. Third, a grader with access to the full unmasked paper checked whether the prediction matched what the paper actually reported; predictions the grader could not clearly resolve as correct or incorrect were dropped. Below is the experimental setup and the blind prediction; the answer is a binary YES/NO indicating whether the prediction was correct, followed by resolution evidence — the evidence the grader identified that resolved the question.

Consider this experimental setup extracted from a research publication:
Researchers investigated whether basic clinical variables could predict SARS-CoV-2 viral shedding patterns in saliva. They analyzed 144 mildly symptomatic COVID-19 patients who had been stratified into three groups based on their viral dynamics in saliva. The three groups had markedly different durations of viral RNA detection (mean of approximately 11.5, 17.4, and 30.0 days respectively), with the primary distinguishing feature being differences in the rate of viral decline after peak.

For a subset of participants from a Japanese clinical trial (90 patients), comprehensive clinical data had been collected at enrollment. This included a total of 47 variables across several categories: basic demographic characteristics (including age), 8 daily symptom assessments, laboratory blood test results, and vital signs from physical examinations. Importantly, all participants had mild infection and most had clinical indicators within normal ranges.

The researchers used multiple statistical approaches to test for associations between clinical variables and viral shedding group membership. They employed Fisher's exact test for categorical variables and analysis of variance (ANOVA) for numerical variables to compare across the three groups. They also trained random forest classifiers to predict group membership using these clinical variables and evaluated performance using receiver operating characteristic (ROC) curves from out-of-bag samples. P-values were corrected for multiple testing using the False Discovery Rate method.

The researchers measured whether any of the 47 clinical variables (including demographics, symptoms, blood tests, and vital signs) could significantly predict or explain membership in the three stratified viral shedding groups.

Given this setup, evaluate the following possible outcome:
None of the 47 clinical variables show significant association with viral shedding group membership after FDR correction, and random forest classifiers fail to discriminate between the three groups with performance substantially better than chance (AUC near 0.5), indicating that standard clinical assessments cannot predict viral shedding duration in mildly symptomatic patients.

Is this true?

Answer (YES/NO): YES